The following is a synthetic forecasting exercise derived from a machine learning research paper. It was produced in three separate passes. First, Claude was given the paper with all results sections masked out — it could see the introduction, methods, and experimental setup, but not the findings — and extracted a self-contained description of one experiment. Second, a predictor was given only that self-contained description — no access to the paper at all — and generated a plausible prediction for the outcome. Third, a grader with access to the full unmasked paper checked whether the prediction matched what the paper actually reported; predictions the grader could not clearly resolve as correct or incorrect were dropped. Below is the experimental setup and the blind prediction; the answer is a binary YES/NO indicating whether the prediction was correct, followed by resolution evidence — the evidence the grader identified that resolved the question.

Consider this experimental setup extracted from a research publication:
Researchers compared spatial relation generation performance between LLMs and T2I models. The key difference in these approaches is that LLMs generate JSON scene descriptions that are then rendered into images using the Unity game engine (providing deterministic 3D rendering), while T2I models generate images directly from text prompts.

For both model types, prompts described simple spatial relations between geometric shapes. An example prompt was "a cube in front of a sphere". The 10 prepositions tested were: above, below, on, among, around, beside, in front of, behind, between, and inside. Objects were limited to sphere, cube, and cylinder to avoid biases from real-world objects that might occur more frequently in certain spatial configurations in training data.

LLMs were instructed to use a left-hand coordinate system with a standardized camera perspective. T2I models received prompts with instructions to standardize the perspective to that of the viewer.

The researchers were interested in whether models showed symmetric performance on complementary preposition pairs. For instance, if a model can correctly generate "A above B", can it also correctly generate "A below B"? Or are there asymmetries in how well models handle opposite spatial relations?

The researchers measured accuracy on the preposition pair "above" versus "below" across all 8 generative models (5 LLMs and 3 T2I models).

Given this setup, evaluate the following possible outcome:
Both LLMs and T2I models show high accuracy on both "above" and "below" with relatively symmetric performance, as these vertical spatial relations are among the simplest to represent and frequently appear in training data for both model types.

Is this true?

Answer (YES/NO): NO